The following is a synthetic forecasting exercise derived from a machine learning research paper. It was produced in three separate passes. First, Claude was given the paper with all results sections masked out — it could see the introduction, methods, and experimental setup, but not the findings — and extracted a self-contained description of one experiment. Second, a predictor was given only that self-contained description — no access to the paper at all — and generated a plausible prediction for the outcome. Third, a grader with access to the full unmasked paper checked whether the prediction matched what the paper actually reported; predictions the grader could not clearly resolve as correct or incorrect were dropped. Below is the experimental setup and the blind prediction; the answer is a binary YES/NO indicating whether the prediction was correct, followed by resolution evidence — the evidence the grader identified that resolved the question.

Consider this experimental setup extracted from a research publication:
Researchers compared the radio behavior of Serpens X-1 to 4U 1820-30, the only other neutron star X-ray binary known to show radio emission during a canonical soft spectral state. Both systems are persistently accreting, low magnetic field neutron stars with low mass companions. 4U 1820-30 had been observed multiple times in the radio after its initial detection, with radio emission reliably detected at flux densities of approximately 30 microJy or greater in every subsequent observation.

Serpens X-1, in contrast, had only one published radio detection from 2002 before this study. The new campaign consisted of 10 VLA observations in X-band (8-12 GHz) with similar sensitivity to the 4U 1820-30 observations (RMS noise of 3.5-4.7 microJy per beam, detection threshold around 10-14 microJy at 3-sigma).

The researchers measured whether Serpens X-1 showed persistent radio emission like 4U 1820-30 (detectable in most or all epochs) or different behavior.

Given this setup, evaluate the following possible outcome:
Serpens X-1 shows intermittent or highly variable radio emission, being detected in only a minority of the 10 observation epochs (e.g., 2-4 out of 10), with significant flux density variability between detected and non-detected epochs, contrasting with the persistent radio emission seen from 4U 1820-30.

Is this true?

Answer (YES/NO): YES